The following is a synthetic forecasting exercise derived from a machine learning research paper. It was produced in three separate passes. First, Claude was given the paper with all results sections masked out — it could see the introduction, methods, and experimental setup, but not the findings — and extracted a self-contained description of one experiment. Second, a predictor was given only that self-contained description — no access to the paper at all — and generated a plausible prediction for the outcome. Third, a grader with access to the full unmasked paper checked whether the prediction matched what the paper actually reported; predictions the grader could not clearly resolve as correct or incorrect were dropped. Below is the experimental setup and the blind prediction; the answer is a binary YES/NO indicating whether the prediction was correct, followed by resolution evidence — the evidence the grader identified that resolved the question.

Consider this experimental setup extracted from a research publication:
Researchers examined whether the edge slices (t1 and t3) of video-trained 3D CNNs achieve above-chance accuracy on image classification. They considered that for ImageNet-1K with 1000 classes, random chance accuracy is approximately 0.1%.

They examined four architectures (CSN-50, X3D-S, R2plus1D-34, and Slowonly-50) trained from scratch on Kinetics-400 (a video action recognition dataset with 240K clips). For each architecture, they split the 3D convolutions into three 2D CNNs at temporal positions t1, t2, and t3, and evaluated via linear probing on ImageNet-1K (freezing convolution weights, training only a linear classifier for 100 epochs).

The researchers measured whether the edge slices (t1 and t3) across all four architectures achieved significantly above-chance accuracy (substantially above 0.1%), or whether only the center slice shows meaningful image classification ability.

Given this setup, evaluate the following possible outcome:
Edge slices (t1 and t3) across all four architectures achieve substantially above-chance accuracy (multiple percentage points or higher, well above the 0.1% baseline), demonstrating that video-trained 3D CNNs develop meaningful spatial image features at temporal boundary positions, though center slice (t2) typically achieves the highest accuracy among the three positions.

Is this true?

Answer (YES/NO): YES